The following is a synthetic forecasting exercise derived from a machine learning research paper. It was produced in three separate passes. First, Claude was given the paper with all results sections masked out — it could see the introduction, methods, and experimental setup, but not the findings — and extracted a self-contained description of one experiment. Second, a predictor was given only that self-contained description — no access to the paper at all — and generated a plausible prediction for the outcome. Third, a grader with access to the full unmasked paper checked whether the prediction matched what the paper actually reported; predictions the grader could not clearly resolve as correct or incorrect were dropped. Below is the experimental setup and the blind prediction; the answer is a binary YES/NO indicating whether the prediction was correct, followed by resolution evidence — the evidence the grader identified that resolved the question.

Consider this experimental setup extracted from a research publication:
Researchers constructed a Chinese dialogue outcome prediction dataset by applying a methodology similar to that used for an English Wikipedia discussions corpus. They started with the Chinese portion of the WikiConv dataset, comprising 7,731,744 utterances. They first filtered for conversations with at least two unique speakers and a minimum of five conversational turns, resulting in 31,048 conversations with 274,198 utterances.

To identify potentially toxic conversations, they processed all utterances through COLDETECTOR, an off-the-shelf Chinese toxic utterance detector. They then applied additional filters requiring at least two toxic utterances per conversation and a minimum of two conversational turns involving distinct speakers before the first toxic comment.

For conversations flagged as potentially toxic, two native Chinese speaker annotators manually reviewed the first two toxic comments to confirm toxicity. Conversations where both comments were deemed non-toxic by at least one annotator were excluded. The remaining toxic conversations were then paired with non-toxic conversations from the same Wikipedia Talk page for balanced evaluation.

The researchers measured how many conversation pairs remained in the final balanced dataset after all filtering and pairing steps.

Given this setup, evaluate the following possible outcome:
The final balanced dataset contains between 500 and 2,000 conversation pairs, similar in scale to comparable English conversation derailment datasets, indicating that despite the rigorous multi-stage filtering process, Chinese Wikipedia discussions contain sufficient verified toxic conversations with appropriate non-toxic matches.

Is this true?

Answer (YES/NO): NO